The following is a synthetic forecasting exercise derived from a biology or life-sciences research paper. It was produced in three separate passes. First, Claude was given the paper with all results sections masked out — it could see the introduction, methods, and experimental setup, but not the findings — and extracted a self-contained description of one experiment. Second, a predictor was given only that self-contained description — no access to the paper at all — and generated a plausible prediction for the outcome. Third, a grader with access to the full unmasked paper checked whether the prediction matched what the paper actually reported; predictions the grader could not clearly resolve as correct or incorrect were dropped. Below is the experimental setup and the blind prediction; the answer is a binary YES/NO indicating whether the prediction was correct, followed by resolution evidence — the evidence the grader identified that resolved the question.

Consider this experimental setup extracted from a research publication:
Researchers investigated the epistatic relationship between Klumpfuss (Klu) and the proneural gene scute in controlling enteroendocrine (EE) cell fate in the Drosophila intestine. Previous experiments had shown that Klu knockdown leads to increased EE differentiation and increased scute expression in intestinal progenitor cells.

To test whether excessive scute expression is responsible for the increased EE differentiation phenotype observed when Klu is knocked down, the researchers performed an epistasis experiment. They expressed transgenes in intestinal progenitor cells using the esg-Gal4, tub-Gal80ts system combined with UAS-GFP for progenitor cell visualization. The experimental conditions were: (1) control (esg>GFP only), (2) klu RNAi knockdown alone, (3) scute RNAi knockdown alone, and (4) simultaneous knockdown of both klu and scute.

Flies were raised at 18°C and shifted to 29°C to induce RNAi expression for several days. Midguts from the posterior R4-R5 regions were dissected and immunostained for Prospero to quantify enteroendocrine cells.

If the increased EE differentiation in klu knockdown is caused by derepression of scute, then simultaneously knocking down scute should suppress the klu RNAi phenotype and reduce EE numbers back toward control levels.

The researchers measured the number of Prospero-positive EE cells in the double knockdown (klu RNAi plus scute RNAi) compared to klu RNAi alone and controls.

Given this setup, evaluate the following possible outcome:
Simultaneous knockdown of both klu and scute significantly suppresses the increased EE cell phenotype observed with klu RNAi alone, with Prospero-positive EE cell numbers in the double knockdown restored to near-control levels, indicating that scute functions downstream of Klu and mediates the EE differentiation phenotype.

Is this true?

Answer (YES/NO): NO